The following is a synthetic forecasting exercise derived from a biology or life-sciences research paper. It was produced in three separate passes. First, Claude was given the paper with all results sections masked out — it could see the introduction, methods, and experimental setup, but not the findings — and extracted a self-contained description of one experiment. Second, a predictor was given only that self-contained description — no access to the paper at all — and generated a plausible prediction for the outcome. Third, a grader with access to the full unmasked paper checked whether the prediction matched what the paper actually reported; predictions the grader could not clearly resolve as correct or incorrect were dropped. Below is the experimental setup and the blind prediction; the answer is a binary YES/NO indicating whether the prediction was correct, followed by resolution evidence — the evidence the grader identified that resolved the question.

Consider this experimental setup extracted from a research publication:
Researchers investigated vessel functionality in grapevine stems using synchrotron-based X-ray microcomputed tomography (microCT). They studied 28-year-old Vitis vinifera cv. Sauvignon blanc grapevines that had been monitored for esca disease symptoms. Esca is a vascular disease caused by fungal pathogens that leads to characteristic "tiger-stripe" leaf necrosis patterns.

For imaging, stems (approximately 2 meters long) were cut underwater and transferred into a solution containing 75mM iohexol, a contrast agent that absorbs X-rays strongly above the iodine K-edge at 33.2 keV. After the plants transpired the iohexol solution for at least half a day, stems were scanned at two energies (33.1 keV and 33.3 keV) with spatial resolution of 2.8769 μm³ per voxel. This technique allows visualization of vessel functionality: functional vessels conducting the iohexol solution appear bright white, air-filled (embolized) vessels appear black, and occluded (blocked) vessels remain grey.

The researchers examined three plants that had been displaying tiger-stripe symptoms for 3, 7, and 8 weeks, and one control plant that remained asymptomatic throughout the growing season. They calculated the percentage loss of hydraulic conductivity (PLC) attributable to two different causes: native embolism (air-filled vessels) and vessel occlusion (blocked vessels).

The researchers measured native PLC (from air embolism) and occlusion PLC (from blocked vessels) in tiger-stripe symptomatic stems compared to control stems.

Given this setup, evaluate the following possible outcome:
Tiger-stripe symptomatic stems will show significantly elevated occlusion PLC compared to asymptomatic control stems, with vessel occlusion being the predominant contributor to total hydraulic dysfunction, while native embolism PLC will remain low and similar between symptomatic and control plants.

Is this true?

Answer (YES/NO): NO